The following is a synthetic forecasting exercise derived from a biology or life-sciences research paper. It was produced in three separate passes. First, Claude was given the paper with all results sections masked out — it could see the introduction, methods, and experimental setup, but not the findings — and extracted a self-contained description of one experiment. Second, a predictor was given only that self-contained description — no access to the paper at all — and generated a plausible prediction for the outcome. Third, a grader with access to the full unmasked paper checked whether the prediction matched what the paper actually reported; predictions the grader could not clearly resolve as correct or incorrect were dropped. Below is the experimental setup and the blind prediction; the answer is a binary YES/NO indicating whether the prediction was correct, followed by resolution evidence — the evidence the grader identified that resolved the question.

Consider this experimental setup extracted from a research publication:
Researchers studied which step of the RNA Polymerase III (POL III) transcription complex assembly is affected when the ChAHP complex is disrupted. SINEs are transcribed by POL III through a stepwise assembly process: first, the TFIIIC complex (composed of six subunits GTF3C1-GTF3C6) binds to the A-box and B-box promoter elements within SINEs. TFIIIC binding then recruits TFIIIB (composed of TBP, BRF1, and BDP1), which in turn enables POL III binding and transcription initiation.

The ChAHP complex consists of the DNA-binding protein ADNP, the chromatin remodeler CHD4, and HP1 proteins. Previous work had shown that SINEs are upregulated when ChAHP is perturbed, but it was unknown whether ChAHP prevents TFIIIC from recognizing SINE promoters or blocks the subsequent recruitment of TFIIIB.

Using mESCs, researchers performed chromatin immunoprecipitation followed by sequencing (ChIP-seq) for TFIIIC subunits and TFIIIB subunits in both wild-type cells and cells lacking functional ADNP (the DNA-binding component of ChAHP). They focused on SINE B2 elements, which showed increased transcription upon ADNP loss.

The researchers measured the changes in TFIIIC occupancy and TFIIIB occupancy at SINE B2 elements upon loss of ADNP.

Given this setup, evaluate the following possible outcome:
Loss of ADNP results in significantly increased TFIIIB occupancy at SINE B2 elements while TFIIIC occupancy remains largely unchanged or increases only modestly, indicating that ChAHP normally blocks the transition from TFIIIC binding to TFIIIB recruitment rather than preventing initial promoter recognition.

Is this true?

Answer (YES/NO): YES